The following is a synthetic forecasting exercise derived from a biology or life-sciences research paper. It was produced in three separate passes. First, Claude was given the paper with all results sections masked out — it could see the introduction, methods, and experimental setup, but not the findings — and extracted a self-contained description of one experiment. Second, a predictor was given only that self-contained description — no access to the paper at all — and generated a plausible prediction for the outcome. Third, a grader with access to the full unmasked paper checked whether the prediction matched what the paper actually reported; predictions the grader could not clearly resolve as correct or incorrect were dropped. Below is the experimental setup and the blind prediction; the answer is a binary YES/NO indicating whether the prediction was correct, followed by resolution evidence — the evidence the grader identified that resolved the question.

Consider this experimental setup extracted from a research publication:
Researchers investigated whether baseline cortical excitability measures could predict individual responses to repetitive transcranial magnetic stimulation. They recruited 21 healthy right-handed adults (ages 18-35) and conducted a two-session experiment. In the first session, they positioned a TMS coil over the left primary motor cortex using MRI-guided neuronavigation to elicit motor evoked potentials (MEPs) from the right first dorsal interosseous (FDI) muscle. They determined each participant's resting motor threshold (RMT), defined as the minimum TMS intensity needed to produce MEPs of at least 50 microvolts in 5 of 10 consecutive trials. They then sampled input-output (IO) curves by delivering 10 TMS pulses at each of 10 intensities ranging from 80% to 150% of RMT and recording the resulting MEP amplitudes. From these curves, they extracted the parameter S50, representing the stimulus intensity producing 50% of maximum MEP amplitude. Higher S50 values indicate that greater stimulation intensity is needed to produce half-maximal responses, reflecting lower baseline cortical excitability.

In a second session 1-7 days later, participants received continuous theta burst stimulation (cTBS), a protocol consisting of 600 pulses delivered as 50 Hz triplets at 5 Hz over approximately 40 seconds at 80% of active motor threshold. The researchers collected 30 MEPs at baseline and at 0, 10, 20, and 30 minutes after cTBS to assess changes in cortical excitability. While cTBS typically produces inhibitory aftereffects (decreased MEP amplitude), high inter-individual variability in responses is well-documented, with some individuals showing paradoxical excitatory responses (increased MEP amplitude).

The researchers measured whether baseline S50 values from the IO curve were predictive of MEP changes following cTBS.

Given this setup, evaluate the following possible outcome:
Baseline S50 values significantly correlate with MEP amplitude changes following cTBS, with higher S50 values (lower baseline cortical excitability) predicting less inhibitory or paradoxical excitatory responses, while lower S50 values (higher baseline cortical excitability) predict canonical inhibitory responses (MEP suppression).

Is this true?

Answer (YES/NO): YES